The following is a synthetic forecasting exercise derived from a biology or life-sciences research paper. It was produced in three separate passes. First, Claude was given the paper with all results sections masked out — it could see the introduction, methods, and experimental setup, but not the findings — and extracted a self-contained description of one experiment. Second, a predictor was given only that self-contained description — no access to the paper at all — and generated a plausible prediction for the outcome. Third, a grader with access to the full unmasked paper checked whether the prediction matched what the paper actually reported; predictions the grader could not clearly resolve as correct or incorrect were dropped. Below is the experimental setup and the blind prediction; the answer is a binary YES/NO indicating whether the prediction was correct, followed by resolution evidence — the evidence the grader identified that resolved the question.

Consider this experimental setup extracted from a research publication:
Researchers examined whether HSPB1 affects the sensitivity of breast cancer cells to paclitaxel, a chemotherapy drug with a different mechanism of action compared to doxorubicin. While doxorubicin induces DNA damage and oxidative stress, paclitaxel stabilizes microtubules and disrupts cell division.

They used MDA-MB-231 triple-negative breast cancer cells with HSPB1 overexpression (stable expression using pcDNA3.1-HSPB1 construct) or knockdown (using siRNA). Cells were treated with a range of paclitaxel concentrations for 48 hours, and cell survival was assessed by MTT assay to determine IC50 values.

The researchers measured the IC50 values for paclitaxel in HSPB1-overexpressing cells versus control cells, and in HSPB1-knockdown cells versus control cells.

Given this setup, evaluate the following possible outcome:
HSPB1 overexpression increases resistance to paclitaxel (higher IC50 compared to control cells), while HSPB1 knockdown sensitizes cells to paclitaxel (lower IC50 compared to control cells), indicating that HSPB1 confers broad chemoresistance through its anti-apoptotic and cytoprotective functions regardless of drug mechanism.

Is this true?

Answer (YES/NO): NO